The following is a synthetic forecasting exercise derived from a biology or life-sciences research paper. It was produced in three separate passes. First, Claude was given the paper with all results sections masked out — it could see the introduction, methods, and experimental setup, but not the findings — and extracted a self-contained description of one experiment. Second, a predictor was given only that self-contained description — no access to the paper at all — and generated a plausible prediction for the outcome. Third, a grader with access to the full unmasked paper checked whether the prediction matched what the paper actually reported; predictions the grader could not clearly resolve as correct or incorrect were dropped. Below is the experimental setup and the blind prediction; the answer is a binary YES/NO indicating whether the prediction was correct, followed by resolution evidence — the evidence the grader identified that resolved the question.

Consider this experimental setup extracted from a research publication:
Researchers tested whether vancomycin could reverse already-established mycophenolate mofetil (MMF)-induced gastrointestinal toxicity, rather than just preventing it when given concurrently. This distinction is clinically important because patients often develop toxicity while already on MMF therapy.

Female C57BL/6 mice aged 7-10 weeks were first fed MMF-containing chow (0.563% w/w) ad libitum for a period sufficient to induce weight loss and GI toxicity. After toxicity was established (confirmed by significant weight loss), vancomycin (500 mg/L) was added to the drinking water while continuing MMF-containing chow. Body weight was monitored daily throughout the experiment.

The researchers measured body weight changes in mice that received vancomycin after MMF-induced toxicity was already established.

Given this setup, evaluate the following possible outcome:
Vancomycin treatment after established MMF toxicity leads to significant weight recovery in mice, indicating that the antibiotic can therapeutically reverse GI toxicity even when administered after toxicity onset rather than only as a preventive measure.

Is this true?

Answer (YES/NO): YES